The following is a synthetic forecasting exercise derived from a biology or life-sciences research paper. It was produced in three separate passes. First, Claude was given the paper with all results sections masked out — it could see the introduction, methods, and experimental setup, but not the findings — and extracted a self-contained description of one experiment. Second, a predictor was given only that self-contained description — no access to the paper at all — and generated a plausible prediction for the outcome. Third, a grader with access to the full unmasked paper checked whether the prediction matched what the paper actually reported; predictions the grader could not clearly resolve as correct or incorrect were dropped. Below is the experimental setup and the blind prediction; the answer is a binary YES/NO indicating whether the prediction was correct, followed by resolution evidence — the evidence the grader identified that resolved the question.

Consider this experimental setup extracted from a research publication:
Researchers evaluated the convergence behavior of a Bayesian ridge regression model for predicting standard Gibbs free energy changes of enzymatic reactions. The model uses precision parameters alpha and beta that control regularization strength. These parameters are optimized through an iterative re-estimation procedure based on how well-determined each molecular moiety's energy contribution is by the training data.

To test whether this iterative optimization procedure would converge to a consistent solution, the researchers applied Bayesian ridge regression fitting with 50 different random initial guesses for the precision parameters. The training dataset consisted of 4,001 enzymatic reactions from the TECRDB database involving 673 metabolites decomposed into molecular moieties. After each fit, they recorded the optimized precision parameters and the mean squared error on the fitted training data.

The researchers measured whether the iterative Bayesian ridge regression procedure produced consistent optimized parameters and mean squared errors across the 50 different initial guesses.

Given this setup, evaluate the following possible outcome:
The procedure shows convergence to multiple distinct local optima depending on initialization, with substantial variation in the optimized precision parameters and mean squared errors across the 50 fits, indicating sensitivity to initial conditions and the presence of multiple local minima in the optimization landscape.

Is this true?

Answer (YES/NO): NO